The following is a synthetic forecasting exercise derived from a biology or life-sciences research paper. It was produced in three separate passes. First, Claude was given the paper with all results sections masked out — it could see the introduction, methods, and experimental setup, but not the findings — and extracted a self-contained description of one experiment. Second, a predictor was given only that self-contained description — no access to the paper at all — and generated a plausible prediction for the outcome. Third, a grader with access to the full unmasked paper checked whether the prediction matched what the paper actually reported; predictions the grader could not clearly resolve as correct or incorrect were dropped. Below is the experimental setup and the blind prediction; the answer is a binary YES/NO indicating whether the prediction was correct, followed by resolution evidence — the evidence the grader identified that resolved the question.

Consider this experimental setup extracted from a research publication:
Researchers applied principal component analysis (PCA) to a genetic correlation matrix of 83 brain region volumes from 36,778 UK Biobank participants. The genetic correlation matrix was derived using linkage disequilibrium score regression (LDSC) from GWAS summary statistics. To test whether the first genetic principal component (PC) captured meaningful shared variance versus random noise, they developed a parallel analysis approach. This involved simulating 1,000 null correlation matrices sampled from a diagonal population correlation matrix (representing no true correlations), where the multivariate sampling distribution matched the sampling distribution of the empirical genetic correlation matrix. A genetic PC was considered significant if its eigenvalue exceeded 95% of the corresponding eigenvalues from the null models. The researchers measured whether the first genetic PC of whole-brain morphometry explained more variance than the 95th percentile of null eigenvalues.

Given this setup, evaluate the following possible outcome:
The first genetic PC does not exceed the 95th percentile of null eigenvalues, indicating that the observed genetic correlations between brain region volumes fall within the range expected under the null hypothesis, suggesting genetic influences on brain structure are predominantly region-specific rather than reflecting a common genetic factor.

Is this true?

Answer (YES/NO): NO